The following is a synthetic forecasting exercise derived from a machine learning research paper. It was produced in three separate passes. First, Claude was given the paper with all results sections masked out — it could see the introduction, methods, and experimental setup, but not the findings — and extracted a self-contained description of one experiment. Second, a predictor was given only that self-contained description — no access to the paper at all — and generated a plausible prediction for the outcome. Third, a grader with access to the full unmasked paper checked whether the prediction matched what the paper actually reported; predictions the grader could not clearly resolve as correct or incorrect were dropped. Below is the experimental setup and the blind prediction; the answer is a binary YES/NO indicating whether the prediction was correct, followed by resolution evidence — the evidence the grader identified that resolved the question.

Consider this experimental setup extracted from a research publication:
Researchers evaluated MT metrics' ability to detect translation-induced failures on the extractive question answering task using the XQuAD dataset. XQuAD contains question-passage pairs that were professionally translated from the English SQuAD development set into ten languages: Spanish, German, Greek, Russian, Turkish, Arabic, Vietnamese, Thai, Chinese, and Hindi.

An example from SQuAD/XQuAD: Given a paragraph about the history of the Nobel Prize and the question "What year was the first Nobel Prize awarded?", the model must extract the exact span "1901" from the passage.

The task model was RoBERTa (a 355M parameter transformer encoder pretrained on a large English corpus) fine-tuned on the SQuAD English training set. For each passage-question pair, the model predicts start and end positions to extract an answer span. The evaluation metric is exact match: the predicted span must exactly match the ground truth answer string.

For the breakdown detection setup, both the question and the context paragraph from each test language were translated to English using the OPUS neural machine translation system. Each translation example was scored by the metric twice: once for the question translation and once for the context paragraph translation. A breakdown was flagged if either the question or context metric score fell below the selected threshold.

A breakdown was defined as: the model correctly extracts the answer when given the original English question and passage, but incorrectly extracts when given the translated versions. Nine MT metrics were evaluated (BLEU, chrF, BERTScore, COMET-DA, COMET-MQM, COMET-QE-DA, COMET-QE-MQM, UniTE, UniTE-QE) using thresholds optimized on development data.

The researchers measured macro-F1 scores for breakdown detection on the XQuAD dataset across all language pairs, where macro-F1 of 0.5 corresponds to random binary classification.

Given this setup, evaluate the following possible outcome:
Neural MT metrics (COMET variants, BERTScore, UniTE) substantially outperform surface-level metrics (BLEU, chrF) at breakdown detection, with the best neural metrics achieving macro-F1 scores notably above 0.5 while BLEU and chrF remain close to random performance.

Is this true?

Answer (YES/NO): NO